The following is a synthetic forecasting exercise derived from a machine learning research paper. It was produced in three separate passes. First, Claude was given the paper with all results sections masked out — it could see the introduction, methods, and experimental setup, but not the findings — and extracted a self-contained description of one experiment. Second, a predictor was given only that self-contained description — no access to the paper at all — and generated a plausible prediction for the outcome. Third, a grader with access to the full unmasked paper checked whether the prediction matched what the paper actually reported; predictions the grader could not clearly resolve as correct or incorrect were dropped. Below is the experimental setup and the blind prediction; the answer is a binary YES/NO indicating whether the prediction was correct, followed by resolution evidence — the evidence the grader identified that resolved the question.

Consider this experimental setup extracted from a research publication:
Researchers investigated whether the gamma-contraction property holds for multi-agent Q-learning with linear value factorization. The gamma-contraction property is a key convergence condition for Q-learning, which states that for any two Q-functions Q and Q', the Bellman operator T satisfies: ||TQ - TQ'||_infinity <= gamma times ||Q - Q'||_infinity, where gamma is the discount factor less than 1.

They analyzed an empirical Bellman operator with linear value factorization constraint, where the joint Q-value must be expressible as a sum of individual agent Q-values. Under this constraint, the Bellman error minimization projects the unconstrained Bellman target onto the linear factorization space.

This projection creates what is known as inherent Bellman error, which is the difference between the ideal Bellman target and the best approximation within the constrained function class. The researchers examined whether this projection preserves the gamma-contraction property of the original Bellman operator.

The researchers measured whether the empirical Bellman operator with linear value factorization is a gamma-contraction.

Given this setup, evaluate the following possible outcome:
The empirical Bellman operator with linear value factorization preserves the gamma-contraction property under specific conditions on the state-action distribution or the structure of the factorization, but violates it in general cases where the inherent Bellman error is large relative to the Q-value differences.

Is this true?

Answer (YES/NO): NO